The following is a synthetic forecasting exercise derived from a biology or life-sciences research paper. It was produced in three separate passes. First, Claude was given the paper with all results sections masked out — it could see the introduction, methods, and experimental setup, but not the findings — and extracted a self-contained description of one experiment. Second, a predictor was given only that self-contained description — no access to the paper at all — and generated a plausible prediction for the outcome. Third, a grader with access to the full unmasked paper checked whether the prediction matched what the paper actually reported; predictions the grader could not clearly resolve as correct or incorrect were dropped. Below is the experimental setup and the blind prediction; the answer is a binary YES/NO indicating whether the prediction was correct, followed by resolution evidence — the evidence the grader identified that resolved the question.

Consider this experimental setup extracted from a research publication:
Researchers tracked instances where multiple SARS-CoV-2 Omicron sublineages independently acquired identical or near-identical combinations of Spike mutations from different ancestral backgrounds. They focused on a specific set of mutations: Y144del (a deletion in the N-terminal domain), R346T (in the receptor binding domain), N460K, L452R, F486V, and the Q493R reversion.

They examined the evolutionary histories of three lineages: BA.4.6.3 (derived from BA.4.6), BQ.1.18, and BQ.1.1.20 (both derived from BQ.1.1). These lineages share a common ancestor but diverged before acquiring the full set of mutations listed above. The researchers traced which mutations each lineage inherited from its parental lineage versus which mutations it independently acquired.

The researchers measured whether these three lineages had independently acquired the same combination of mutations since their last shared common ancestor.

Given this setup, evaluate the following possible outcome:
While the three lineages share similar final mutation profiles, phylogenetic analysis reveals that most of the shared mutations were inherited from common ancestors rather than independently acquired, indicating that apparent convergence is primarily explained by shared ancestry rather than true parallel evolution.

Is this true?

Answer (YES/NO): NO